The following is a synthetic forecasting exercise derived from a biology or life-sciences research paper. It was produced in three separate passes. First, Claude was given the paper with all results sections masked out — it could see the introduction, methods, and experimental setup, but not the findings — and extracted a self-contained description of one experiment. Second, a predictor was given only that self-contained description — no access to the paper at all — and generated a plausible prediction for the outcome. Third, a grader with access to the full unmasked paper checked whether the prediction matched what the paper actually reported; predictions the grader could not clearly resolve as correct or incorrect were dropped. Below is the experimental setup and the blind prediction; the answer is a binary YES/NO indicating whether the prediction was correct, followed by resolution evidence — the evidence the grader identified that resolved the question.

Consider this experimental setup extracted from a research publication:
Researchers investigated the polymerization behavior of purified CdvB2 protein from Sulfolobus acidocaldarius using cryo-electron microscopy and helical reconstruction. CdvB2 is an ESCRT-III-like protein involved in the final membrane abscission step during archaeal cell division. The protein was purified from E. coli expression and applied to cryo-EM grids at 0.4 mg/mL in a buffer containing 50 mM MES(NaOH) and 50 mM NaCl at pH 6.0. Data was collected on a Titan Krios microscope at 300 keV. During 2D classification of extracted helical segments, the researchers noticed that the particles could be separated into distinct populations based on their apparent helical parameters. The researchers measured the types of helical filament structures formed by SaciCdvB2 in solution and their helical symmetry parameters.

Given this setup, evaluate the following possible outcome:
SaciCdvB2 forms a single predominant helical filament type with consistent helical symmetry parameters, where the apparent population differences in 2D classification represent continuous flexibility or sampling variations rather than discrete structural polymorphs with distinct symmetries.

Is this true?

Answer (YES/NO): NO